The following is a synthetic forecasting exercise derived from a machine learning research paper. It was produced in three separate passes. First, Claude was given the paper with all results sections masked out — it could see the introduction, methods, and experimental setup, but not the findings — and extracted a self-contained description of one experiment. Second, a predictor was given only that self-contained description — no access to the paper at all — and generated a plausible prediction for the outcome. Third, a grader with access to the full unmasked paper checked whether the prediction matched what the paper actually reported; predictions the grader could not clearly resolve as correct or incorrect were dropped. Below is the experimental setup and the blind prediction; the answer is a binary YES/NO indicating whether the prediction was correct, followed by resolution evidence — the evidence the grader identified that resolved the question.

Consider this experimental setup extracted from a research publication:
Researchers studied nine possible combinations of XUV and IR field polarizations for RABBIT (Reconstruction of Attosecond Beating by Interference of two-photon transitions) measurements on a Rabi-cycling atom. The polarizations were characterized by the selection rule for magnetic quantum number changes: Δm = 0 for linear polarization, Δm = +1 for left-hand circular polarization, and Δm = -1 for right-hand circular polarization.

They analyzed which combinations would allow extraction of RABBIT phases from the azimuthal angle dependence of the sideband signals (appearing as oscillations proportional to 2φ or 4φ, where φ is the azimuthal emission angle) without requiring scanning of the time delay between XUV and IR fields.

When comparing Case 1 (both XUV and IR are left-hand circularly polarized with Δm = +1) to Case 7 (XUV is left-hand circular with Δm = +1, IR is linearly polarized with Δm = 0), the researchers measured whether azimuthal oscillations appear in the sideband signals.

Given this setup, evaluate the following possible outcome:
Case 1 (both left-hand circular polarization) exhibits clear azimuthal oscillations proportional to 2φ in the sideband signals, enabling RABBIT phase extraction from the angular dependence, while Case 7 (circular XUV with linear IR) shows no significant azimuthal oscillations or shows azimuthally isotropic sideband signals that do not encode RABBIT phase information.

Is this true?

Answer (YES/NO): YES